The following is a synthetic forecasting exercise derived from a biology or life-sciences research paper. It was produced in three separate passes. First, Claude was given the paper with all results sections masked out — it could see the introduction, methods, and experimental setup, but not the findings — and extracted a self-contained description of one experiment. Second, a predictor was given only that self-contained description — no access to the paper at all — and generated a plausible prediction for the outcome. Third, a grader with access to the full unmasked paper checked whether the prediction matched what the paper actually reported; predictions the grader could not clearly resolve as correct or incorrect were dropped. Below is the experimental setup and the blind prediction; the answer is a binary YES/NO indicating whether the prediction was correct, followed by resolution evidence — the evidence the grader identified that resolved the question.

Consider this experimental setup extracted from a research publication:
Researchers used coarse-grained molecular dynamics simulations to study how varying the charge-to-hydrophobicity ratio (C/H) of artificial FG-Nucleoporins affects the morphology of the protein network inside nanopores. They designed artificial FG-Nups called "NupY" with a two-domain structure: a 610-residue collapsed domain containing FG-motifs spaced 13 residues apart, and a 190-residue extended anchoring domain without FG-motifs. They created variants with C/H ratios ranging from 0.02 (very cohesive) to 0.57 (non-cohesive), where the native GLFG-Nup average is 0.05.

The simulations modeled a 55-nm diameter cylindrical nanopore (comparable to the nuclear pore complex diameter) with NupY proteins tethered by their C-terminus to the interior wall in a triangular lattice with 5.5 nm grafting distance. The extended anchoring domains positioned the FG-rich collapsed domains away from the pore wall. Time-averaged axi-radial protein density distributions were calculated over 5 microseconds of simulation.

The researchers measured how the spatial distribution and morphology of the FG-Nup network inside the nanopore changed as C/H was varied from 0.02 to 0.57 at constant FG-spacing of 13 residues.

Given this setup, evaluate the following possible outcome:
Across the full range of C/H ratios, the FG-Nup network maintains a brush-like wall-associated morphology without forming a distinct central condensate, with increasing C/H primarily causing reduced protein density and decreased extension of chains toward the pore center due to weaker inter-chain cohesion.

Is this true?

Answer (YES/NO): NO